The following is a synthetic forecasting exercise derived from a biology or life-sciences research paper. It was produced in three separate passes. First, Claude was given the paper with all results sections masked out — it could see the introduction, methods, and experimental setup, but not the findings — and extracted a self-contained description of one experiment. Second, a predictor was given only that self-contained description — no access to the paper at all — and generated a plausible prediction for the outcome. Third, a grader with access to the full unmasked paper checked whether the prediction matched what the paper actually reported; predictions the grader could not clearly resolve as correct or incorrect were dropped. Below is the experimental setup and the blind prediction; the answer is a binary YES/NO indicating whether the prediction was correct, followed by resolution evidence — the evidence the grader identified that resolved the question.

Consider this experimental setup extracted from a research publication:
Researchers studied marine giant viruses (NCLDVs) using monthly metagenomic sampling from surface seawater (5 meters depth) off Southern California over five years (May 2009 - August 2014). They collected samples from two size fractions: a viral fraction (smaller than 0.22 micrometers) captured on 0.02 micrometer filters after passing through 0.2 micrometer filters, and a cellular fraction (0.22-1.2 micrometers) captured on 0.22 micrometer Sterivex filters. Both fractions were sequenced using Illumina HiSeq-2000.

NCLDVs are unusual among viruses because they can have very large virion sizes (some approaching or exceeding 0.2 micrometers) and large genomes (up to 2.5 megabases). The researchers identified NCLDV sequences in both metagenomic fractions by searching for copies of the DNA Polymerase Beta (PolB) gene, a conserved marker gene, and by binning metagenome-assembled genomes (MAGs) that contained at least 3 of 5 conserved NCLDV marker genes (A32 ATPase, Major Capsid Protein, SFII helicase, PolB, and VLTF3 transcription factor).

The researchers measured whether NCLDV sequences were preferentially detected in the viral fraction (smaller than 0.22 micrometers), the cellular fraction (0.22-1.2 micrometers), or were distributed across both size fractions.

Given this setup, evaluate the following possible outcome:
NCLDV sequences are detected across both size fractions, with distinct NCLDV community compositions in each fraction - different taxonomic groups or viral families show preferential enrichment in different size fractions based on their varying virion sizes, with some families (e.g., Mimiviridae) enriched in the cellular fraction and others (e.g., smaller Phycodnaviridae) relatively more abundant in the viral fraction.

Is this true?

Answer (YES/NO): NO